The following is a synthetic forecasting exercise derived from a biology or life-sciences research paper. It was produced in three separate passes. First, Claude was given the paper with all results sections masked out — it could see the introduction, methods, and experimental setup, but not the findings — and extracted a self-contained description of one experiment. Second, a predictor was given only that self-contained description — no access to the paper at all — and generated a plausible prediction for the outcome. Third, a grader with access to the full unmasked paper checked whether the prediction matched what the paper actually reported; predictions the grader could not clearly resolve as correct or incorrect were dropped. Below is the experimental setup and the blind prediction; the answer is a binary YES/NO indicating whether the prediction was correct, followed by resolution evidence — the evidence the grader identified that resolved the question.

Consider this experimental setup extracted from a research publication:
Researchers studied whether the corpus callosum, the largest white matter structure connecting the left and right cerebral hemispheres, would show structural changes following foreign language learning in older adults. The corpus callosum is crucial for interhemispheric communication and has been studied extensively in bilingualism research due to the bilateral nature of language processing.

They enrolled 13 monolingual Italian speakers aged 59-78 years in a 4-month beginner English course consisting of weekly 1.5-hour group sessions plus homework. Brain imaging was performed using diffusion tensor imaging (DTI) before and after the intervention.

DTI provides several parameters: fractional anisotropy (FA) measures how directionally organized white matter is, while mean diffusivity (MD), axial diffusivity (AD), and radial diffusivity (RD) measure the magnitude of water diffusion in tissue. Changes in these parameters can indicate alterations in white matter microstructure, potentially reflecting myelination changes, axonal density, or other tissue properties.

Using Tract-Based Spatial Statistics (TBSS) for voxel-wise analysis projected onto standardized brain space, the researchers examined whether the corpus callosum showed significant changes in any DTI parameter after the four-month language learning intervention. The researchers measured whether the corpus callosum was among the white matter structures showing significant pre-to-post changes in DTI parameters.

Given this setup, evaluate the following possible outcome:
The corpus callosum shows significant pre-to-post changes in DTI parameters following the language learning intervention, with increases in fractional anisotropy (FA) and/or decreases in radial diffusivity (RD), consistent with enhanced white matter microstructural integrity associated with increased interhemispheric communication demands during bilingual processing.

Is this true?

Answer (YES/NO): NO